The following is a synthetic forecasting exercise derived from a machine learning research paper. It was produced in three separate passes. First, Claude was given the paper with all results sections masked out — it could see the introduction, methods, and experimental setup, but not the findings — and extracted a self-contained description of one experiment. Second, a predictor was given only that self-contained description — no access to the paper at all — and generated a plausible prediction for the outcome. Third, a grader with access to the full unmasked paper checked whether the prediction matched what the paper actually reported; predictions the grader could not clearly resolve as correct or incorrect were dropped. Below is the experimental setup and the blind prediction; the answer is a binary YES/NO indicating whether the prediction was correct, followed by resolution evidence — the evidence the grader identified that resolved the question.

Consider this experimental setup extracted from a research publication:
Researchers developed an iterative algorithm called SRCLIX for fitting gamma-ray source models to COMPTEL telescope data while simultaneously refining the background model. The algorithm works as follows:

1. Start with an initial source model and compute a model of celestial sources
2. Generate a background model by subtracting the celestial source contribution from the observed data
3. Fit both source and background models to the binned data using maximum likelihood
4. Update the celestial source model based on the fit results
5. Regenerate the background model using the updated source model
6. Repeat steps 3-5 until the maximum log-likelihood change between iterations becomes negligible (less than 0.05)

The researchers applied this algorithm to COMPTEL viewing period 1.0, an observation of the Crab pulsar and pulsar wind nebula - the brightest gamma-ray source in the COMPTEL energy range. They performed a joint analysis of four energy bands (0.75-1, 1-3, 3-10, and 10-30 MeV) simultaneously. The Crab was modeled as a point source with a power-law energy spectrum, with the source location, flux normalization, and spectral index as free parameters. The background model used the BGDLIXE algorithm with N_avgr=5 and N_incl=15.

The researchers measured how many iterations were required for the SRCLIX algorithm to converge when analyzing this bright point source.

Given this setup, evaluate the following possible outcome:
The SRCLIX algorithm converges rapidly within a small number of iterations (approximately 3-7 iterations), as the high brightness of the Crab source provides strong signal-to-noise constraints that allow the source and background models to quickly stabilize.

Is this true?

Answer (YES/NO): YES